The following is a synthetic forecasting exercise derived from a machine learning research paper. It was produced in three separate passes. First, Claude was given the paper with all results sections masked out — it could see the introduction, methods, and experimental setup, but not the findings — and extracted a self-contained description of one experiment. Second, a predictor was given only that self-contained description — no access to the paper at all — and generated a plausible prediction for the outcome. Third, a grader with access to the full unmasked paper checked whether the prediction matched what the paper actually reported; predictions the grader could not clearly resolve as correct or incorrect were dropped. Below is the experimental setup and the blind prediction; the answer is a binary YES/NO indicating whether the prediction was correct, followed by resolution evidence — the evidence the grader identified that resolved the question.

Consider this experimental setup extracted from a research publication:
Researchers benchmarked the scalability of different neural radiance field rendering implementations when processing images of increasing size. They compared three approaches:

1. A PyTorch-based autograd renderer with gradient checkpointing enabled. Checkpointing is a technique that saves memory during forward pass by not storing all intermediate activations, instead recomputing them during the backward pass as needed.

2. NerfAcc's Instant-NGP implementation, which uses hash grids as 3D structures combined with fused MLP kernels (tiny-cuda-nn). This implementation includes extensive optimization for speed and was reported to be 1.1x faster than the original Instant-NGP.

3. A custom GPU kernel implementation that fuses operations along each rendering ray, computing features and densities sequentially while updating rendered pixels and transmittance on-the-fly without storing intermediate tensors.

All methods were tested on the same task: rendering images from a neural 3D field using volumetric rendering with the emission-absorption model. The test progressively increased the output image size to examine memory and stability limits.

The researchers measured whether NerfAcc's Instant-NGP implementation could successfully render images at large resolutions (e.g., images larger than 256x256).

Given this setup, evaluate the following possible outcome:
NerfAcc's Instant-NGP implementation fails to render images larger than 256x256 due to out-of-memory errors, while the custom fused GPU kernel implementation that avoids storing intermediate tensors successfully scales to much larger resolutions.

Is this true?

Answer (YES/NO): NO